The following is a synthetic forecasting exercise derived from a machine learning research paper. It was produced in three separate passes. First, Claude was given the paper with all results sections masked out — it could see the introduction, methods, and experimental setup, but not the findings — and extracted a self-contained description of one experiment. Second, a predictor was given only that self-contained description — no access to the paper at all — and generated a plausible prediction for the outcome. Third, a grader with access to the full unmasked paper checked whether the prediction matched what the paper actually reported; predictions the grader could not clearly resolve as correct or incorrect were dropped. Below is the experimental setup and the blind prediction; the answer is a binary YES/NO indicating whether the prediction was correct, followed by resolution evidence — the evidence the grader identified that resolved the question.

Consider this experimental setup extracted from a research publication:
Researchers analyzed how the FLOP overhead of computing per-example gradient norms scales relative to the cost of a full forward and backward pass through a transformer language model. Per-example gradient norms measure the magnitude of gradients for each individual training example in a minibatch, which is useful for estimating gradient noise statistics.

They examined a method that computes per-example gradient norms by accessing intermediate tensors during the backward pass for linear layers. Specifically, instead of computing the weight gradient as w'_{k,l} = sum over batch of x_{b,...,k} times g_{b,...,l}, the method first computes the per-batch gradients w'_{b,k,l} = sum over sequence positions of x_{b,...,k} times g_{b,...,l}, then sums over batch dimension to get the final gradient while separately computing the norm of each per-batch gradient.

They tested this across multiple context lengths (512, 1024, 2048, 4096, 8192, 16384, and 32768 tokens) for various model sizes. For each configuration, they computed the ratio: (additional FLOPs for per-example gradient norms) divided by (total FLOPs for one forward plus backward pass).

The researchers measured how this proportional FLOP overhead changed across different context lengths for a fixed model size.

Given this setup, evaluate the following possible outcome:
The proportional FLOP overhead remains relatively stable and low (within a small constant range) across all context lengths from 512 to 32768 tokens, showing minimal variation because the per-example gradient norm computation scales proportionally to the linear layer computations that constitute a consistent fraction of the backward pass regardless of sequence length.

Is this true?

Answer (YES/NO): YES